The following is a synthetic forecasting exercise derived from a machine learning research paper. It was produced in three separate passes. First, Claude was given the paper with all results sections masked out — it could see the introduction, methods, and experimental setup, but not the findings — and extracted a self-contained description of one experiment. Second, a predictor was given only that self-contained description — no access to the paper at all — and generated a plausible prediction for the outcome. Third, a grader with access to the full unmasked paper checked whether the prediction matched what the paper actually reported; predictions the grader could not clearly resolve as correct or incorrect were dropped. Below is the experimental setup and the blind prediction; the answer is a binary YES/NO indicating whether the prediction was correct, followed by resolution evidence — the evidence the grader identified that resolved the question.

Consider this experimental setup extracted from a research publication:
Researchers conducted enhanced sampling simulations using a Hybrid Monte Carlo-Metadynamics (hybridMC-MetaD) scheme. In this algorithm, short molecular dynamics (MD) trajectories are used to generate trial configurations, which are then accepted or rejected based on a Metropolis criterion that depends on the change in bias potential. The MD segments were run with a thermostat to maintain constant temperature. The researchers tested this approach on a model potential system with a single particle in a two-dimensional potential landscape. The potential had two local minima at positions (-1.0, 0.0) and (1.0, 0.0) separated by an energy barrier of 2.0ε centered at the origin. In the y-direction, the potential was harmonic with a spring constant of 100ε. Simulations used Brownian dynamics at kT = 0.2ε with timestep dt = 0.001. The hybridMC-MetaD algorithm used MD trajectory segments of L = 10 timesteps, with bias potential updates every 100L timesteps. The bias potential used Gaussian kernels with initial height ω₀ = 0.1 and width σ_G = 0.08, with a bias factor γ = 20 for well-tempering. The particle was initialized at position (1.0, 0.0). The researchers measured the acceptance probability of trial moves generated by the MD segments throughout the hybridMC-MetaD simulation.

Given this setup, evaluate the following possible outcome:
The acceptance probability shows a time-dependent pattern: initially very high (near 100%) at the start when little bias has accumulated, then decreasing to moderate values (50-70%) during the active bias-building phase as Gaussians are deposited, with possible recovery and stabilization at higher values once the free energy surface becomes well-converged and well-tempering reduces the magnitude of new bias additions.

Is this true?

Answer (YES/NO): NO